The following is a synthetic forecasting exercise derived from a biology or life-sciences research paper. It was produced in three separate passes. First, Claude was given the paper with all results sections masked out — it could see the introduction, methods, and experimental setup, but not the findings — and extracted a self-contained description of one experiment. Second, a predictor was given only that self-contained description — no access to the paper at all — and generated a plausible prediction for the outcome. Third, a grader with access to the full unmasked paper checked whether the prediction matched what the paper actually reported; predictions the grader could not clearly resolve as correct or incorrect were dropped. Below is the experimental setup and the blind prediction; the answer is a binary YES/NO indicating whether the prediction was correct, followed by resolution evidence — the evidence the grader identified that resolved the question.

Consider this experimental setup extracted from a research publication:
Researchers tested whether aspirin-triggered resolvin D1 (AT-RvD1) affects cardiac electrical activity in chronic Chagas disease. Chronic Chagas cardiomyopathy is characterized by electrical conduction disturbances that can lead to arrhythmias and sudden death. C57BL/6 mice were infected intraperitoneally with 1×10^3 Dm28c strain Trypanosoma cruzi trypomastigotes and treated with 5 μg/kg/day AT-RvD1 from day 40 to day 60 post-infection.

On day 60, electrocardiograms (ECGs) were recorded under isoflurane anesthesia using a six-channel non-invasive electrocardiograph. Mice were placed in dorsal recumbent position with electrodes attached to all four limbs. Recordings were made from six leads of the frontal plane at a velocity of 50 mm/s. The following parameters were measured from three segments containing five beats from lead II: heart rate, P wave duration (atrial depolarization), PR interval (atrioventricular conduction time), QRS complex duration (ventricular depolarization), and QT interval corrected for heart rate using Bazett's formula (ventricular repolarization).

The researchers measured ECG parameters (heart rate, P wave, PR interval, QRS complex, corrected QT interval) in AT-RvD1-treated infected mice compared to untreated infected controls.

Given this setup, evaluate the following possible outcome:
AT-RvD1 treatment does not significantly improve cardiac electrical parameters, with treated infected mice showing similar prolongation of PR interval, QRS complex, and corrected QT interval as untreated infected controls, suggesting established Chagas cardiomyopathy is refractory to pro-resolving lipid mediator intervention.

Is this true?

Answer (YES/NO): YES